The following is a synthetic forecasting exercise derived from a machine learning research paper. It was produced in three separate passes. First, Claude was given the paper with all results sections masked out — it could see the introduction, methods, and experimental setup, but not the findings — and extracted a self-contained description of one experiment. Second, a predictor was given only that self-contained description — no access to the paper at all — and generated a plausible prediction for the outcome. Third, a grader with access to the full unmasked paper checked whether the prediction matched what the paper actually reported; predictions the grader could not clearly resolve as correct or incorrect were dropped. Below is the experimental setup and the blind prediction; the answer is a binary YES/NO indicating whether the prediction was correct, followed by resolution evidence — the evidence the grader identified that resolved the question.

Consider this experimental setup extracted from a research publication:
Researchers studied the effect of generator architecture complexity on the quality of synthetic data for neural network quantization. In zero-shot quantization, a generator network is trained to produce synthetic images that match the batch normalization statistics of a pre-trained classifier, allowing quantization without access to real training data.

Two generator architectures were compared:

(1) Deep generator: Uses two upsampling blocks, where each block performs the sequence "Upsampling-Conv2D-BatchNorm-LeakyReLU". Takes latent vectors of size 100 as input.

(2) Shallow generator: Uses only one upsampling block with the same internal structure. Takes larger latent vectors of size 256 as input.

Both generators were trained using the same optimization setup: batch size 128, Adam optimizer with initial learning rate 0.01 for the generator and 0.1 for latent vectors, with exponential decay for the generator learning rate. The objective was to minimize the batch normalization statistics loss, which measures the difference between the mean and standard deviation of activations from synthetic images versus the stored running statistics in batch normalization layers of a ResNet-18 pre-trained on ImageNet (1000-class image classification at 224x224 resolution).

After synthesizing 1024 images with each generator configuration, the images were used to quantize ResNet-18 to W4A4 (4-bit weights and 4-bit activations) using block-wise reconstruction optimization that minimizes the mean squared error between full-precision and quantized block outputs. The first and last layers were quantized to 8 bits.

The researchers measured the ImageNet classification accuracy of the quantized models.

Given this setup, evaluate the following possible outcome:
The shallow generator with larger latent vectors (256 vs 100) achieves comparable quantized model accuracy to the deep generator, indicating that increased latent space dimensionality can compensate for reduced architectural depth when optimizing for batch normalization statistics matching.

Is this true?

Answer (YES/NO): NO